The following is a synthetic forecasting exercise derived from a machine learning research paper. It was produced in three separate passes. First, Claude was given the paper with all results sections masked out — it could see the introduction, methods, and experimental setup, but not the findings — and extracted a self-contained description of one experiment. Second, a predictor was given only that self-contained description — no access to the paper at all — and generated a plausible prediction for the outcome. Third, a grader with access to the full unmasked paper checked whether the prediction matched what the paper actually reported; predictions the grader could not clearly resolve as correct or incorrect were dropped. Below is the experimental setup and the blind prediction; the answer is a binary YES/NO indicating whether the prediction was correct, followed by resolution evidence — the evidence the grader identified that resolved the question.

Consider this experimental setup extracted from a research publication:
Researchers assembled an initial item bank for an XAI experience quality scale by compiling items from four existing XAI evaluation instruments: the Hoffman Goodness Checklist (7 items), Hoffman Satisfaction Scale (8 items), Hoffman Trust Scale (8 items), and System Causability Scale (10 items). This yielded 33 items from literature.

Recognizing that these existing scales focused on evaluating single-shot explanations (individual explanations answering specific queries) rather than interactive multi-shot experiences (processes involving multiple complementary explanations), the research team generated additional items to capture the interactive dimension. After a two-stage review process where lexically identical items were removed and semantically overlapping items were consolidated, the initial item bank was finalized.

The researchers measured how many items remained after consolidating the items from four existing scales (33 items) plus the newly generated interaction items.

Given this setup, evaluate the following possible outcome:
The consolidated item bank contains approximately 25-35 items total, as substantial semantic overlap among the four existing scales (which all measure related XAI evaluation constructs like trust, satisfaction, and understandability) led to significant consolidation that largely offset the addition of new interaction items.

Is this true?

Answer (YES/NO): YES